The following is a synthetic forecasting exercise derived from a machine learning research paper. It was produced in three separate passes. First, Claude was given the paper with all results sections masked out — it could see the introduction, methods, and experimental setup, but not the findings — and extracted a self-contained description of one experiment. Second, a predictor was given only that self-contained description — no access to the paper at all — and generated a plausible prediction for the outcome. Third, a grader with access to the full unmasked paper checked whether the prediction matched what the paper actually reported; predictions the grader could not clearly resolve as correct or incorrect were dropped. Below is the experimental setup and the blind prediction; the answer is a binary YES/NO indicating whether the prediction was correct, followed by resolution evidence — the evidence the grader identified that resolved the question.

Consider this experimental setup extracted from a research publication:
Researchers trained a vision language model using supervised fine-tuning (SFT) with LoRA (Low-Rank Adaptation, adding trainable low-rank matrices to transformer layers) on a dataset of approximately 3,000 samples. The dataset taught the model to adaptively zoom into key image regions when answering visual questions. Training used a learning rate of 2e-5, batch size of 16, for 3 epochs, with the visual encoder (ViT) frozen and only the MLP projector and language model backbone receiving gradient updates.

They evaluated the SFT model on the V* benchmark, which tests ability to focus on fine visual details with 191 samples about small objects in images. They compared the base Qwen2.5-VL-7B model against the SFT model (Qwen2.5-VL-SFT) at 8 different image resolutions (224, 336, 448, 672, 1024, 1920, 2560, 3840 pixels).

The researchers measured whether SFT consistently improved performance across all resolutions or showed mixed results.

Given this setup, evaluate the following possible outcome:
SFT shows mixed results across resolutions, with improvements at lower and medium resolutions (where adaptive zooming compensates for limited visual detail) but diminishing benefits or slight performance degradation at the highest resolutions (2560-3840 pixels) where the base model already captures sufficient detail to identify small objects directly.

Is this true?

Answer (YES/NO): NO